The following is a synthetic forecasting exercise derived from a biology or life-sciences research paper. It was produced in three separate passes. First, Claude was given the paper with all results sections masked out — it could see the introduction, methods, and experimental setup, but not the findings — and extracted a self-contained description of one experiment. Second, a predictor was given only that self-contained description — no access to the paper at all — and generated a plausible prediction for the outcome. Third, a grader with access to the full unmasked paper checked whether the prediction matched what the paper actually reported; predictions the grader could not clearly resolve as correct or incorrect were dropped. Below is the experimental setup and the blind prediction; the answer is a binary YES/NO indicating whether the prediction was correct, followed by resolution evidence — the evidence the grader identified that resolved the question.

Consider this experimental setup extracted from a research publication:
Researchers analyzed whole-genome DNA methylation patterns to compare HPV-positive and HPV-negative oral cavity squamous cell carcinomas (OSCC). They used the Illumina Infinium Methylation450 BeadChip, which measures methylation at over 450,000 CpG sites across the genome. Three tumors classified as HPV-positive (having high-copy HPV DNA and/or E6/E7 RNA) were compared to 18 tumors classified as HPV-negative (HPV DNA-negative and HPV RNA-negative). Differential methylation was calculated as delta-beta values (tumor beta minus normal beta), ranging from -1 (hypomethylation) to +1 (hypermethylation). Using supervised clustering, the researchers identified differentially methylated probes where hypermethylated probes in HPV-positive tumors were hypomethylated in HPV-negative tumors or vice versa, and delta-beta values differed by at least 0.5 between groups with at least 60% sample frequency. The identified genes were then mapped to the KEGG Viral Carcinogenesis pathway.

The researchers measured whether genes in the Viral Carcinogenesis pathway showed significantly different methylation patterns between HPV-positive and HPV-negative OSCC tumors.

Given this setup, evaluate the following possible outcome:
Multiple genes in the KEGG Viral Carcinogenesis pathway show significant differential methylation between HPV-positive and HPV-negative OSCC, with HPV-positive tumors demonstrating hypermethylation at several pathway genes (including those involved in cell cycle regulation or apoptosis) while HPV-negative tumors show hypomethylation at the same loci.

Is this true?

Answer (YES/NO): YES